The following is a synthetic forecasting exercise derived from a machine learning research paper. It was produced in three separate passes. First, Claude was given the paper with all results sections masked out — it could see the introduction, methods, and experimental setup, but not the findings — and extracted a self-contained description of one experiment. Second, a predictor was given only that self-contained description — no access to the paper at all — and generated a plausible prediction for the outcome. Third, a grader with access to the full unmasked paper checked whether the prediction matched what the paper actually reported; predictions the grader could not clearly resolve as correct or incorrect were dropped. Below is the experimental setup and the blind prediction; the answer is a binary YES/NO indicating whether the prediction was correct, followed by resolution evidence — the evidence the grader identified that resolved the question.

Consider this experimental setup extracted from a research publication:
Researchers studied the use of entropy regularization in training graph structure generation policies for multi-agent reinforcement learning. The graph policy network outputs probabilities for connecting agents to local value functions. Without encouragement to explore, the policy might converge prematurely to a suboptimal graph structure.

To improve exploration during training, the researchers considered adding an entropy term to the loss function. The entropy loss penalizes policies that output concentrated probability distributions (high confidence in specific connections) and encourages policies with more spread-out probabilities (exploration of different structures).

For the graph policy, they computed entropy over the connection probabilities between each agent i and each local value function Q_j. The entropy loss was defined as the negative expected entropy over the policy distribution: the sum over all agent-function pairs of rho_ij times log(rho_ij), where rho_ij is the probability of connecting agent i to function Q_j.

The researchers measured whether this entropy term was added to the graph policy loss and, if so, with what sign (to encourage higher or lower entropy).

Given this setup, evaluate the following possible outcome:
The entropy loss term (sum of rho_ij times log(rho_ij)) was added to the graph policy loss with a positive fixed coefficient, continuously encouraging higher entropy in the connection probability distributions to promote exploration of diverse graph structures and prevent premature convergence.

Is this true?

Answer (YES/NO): YES